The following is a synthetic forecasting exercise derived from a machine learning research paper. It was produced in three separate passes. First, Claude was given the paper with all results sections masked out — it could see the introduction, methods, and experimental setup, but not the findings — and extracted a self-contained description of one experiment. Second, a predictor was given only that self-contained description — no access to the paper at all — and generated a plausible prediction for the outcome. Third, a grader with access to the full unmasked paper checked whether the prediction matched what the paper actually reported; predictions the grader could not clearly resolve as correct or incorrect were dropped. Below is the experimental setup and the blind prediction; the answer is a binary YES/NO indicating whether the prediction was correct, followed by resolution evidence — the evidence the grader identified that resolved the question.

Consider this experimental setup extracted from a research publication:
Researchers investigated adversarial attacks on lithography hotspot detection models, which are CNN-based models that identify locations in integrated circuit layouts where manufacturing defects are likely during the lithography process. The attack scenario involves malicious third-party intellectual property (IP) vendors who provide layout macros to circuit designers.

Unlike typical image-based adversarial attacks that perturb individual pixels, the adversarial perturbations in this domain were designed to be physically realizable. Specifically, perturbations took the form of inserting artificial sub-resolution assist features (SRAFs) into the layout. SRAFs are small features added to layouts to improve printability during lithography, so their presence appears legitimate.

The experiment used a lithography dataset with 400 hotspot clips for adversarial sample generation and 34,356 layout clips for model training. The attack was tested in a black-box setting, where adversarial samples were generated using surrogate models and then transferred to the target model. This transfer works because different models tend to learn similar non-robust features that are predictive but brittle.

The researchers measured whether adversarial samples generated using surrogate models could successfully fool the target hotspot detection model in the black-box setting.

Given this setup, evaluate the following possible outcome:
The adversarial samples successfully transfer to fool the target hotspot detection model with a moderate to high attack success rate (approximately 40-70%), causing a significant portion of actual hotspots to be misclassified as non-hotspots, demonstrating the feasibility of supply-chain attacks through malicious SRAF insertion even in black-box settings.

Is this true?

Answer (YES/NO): NO